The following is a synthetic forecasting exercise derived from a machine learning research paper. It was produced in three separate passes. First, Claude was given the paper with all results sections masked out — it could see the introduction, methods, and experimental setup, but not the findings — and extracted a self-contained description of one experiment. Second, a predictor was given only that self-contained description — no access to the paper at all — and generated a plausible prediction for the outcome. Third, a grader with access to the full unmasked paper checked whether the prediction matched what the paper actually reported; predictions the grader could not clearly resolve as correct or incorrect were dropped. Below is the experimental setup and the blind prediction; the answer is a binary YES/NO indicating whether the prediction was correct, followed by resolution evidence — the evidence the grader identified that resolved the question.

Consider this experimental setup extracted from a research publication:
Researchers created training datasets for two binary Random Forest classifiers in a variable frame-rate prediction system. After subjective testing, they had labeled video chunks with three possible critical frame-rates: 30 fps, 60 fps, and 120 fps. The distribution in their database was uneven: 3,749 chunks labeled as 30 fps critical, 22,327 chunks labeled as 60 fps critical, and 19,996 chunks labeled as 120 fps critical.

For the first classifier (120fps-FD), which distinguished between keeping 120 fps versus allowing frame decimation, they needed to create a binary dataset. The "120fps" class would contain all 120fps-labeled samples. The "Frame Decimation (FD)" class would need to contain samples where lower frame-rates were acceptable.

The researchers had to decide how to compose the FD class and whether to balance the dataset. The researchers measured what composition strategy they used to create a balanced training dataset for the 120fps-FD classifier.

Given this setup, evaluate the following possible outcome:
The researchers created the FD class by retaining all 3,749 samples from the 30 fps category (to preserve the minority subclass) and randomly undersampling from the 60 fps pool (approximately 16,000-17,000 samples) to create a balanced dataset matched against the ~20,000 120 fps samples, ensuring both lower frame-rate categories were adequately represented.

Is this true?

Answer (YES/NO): YES